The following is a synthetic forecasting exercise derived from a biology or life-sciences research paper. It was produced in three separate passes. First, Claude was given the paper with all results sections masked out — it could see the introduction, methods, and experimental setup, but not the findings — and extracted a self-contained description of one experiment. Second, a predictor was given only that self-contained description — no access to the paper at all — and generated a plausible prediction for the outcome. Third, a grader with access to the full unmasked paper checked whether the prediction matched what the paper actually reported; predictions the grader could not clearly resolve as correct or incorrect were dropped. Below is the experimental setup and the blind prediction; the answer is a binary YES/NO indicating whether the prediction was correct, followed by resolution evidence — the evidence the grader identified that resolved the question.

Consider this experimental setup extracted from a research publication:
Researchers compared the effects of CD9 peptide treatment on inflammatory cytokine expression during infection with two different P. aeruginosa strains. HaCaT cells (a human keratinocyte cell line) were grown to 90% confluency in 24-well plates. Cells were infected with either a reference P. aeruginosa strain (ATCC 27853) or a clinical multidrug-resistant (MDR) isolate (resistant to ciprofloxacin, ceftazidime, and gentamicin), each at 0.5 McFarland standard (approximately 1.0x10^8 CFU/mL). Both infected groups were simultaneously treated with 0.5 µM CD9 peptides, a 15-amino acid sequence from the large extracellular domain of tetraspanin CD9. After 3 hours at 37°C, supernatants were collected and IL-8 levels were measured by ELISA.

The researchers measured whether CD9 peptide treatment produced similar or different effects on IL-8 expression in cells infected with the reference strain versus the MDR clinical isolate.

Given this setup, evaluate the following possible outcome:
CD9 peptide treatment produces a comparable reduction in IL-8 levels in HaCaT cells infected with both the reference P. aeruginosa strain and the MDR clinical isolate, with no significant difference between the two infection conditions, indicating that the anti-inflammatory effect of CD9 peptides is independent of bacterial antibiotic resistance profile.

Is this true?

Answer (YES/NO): NO